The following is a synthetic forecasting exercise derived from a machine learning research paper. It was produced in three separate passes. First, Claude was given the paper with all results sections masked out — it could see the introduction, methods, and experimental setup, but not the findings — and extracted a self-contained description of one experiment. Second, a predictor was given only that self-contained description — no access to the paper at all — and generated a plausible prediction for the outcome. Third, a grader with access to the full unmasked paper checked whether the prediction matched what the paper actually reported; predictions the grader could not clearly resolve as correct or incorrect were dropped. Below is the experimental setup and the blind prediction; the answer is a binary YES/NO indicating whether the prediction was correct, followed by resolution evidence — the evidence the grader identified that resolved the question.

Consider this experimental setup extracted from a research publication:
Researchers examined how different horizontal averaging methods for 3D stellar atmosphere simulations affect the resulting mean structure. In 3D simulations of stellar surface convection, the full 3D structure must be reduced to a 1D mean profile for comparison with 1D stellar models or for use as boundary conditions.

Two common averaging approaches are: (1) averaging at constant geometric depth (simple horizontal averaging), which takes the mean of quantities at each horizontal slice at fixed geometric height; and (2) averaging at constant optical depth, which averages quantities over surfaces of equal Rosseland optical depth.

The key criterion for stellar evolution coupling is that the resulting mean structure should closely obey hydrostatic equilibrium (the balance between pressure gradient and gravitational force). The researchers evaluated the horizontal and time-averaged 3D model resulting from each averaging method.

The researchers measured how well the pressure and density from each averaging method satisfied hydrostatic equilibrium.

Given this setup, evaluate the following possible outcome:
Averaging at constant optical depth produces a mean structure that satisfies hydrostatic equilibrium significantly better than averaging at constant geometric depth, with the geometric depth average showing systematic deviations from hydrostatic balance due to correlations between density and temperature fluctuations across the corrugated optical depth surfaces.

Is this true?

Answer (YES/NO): NO